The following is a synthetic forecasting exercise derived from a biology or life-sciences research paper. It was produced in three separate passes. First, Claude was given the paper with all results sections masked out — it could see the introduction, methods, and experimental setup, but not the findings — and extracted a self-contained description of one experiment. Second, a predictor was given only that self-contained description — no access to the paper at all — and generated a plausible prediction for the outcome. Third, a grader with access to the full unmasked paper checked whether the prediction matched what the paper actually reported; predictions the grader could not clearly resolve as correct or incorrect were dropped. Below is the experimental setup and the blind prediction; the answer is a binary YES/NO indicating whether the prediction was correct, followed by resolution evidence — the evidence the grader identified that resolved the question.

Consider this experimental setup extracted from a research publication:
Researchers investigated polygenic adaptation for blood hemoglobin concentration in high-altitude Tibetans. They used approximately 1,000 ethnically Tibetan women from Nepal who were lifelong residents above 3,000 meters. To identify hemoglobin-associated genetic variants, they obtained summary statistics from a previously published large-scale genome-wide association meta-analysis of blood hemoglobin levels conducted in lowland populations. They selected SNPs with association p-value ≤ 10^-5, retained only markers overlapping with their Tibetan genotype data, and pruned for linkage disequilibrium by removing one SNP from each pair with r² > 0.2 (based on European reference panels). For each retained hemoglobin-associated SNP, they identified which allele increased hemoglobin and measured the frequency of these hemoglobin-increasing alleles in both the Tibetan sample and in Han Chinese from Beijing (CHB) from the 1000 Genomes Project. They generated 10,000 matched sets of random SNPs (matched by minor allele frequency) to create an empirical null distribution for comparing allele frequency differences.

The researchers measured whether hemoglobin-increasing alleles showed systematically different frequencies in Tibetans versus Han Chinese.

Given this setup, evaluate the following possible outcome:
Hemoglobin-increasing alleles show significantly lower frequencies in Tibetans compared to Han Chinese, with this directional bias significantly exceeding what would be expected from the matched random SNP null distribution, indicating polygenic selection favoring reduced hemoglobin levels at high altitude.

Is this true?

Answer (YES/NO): NO